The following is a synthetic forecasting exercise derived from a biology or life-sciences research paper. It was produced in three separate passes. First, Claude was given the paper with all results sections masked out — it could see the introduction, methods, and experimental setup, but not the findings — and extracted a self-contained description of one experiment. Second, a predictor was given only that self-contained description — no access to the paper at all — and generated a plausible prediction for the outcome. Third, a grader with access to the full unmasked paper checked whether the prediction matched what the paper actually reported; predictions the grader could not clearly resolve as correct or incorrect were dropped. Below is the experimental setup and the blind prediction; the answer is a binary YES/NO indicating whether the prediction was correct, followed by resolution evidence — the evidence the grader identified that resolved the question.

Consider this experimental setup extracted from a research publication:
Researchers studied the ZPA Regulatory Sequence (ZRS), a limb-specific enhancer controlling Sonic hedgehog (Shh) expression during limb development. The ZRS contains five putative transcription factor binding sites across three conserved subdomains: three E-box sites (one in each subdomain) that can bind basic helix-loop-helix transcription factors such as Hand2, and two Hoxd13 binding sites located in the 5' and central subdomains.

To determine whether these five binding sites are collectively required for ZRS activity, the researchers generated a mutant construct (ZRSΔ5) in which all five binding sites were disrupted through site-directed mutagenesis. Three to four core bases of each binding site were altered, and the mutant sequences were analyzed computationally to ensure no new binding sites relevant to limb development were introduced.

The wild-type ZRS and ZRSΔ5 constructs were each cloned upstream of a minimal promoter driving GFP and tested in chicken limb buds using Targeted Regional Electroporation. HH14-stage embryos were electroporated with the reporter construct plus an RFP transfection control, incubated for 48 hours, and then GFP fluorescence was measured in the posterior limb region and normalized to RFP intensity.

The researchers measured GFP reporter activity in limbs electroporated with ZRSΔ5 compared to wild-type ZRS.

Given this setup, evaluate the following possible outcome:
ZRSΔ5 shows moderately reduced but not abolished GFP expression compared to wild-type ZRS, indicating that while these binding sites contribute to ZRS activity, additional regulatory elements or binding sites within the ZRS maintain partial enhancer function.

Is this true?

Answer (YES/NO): NO